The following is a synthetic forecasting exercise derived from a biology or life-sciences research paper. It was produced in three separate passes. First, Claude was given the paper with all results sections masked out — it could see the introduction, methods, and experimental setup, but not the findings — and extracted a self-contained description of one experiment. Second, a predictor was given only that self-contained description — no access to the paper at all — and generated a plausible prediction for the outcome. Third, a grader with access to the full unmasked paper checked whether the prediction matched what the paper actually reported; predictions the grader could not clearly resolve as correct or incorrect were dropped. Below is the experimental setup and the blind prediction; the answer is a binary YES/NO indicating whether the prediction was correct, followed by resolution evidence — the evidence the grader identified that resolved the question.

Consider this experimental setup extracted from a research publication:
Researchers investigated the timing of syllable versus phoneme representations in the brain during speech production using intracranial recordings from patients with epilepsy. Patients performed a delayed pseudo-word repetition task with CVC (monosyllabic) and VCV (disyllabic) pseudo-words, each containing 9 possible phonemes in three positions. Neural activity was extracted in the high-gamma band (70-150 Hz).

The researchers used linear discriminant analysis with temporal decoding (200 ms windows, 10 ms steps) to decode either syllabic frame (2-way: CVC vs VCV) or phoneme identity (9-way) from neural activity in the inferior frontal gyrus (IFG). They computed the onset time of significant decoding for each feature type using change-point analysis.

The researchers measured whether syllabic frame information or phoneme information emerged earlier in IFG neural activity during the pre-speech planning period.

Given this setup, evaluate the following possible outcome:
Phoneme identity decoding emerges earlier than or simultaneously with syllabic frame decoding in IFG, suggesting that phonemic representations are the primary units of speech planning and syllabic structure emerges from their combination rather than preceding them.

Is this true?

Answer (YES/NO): NO